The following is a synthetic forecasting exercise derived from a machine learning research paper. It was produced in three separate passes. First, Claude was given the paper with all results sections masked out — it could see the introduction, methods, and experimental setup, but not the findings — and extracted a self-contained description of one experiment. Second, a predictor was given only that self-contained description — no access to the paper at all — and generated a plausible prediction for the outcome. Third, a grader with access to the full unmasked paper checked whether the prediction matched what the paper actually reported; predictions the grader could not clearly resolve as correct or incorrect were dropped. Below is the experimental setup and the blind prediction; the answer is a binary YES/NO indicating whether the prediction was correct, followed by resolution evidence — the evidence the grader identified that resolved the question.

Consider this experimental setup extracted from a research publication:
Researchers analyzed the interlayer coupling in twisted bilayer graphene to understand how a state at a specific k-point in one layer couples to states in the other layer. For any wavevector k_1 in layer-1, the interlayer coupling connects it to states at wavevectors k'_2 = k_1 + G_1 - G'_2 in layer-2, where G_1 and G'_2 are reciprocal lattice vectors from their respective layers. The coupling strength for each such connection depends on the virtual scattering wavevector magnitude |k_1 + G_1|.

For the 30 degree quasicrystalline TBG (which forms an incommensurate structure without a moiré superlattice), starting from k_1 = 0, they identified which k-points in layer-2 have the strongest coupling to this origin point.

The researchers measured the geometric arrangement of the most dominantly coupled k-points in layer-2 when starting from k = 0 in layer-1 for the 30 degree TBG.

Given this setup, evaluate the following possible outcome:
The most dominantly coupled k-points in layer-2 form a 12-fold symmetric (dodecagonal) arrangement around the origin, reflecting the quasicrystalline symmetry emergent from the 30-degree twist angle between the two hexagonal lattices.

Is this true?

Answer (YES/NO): YES